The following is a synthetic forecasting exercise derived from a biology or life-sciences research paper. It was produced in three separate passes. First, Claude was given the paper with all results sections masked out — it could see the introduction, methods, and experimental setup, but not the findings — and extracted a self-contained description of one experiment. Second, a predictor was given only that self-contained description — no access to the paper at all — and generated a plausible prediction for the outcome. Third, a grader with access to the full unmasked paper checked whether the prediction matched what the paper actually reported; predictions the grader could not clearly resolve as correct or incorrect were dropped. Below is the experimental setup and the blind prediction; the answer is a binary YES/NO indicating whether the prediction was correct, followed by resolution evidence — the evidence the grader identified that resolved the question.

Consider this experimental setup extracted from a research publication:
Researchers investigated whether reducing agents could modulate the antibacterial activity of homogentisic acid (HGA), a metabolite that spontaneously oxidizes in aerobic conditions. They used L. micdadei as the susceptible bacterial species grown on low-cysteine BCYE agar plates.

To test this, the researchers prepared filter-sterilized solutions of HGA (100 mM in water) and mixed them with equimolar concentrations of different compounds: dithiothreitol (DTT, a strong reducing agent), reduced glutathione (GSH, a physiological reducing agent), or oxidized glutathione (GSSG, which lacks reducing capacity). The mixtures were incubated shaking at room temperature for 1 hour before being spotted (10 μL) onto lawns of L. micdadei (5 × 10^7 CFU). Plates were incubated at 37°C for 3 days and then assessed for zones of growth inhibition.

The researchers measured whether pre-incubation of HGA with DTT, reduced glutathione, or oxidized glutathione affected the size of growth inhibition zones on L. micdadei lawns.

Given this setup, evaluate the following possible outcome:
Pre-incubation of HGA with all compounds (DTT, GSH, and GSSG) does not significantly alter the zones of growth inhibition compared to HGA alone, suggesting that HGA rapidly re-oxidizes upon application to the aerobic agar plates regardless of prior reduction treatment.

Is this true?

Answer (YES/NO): NO